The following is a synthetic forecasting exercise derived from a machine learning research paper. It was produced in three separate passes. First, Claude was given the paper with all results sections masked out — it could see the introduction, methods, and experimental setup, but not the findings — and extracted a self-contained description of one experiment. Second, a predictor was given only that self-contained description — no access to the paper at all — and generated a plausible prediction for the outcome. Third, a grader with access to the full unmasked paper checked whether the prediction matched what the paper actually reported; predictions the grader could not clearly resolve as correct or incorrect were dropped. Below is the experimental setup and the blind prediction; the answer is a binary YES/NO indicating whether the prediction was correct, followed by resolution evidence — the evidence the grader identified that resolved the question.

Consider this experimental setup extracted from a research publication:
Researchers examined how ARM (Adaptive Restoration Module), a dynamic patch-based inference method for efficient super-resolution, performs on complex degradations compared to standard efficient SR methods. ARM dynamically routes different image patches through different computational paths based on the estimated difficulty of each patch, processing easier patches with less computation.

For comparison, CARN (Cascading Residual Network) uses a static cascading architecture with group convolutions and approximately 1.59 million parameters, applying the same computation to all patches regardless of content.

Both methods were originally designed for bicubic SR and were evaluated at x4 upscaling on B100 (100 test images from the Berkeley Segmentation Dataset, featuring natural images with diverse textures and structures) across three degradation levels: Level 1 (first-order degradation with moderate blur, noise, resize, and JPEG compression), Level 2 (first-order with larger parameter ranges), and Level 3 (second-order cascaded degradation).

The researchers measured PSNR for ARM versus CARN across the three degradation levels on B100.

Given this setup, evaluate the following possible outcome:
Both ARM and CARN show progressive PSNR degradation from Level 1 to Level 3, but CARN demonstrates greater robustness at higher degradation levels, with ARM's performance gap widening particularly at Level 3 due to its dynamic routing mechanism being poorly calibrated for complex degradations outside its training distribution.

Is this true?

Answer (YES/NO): NO